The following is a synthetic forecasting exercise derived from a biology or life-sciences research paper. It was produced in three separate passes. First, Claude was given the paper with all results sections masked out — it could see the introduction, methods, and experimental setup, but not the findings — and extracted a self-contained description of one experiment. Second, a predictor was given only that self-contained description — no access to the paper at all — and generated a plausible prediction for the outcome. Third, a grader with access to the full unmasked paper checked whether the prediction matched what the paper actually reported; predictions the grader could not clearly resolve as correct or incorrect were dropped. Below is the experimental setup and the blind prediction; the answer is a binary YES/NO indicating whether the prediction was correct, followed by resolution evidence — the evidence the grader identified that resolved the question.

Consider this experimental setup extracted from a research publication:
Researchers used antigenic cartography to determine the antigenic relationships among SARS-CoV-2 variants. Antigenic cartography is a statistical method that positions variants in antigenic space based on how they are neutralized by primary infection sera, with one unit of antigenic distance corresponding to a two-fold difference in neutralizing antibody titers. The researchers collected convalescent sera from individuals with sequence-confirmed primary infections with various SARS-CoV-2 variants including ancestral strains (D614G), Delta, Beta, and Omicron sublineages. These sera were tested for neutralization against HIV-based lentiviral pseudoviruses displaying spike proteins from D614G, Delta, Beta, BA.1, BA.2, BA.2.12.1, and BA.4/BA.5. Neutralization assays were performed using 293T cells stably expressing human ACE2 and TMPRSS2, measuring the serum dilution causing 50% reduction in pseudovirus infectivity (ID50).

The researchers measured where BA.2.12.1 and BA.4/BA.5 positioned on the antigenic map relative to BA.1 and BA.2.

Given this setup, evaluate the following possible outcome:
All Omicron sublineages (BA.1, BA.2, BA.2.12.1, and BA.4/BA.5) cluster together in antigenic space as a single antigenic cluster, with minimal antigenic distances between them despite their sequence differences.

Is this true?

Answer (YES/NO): NO